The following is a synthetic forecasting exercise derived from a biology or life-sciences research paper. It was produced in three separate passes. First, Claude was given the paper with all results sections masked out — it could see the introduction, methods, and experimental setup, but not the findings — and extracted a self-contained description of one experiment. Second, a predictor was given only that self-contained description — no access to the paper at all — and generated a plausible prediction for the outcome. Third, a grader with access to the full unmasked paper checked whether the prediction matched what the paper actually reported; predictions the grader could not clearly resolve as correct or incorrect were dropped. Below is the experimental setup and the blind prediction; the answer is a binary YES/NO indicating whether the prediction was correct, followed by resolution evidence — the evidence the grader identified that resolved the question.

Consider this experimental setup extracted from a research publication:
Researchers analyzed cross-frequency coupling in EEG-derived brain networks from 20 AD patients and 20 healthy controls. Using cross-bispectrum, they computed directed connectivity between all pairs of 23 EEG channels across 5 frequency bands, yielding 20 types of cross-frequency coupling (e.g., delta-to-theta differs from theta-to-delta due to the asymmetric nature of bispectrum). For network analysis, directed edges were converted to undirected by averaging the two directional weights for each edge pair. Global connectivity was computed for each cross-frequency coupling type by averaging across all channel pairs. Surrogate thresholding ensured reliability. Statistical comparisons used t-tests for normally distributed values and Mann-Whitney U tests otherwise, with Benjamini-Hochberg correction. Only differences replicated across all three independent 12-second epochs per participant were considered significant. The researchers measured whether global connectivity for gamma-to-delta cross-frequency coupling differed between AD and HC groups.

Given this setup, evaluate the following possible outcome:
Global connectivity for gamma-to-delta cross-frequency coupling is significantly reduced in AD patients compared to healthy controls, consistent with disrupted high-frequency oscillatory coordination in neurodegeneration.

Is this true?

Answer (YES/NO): NO